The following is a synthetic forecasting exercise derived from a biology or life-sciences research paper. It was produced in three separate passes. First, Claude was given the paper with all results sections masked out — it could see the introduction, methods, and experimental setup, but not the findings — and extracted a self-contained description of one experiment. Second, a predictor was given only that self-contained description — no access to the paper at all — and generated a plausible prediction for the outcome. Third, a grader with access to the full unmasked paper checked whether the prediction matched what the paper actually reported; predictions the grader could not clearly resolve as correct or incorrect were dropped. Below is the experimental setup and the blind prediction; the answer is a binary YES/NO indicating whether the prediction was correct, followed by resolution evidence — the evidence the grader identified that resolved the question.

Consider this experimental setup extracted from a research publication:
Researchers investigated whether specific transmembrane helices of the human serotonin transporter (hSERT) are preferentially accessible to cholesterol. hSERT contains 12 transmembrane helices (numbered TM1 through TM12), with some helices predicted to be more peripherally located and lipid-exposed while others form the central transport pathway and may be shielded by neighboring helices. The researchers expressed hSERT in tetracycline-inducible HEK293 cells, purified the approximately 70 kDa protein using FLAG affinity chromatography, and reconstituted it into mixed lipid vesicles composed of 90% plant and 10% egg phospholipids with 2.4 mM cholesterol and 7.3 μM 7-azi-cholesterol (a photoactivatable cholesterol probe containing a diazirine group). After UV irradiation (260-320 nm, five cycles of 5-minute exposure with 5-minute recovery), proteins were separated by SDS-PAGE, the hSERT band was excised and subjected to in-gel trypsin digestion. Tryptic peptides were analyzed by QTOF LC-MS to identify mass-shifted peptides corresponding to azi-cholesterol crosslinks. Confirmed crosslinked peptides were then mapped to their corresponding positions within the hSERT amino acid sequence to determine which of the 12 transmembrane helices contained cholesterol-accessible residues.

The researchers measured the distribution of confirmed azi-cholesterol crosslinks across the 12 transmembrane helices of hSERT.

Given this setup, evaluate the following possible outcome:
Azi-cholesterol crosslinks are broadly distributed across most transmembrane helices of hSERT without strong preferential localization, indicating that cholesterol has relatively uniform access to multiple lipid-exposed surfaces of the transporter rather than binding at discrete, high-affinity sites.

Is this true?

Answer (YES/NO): NO